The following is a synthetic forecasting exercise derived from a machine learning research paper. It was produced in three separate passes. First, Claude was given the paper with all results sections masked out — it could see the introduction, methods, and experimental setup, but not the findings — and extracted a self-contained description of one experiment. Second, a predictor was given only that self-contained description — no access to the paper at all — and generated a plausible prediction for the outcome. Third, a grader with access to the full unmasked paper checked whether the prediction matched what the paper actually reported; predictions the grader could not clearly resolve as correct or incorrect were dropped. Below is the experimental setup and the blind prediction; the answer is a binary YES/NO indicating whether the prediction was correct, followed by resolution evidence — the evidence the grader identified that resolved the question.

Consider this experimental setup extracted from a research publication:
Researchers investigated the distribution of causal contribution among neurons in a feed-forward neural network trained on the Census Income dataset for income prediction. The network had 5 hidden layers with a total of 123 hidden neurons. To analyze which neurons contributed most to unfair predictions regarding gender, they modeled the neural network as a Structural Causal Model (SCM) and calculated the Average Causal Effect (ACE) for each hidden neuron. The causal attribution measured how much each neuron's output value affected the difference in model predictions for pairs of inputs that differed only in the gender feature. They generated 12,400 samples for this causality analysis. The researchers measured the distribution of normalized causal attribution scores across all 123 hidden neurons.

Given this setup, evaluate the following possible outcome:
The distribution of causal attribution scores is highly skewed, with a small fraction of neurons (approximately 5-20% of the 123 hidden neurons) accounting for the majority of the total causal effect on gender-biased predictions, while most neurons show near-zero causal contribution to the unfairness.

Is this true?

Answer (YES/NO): NO